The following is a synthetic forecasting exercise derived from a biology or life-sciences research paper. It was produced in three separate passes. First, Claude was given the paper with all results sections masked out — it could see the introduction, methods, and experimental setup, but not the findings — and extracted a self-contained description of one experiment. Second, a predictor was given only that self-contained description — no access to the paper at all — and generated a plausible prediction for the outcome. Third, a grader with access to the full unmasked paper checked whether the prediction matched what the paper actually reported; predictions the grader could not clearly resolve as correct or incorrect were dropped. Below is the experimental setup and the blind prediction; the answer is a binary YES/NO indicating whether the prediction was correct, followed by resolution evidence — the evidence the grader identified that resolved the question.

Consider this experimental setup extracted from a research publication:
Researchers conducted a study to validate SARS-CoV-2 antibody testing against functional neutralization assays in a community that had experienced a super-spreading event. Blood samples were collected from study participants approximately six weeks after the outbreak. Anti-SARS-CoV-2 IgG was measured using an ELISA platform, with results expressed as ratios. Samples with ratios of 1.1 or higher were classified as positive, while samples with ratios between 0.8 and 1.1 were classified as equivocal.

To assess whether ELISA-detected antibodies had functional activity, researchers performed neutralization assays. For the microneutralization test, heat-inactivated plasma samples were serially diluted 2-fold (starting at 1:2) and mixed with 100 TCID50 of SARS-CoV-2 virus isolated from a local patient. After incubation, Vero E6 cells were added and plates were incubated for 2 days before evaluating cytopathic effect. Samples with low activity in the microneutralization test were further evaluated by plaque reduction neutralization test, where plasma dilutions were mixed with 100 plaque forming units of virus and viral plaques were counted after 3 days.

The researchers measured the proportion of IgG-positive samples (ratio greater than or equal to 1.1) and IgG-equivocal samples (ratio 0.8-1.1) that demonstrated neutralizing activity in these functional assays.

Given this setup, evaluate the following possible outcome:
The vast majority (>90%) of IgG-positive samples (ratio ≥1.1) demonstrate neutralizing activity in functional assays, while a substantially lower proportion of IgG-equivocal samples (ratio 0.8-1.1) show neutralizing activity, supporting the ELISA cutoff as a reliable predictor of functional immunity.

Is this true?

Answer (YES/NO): YES